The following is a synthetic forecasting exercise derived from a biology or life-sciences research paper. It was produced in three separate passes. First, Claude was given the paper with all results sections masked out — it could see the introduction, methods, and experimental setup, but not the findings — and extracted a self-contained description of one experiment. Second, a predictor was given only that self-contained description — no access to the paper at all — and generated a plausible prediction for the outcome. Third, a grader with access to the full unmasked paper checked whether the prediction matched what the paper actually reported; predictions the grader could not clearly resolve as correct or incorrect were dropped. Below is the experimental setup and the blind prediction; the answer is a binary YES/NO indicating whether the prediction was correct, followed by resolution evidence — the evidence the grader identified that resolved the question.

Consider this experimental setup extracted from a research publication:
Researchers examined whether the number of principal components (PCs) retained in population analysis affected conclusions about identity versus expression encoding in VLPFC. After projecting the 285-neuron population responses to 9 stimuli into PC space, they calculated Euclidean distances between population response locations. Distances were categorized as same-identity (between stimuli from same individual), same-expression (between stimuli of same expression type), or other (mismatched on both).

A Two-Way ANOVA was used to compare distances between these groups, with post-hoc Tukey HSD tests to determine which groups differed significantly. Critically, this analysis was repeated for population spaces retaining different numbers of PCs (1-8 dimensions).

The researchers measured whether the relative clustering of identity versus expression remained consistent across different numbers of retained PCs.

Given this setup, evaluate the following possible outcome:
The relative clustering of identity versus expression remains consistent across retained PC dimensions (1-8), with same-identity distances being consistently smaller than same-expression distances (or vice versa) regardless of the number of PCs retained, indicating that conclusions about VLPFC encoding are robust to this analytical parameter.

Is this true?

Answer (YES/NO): YES